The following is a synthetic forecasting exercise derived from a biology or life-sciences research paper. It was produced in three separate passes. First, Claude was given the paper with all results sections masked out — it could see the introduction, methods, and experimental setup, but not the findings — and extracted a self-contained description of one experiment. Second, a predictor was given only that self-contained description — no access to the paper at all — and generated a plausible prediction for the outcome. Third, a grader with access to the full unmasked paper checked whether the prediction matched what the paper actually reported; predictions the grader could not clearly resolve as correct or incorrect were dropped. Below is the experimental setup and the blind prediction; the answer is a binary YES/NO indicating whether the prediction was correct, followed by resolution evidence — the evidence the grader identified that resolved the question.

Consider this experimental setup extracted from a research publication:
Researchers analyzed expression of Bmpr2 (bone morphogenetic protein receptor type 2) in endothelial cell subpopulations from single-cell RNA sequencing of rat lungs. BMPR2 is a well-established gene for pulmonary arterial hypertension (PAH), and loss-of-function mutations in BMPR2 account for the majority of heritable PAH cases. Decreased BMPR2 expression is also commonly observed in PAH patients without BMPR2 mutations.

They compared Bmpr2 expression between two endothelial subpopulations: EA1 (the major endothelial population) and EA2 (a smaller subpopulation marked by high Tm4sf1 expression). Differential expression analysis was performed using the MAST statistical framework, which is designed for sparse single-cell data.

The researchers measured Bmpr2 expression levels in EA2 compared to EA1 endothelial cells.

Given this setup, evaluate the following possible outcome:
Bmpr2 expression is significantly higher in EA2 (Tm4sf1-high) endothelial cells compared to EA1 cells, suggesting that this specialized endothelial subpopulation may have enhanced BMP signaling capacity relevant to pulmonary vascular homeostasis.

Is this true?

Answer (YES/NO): NO